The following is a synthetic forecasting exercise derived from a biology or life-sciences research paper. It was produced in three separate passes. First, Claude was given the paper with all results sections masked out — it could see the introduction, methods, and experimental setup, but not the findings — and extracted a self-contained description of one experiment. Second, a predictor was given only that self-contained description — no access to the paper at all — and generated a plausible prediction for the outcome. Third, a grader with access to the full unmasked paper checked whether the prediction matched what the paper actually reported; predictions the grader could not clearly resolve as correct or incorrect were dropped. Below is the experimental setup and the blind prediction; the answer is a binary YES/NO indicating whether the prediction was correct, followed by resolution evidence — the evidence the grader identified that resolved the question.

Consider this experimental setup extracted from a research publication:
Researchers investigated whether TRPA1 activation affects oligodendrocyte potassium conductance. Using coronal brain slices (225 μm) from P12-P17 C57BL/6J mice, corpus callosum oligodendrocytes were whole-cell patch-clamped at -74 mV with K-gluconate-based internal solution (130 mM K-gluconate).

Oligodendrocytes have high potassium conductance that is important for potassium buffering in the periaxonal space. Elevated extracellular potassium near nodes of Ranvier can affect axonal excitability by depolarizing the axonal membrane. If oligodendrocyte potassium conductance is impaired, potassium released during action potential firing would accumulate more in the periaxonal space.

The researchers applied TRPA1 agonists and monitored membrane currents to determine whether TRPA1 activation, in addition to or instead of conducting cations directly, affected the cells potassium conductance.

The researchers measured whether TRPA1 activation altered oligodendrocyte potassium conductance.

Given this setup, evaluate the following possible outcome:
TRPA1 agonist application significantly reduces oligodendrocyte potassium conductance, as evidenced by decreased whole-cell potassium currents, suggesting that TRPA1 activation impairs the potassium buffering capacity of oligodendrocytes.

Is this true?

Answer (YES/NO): YES